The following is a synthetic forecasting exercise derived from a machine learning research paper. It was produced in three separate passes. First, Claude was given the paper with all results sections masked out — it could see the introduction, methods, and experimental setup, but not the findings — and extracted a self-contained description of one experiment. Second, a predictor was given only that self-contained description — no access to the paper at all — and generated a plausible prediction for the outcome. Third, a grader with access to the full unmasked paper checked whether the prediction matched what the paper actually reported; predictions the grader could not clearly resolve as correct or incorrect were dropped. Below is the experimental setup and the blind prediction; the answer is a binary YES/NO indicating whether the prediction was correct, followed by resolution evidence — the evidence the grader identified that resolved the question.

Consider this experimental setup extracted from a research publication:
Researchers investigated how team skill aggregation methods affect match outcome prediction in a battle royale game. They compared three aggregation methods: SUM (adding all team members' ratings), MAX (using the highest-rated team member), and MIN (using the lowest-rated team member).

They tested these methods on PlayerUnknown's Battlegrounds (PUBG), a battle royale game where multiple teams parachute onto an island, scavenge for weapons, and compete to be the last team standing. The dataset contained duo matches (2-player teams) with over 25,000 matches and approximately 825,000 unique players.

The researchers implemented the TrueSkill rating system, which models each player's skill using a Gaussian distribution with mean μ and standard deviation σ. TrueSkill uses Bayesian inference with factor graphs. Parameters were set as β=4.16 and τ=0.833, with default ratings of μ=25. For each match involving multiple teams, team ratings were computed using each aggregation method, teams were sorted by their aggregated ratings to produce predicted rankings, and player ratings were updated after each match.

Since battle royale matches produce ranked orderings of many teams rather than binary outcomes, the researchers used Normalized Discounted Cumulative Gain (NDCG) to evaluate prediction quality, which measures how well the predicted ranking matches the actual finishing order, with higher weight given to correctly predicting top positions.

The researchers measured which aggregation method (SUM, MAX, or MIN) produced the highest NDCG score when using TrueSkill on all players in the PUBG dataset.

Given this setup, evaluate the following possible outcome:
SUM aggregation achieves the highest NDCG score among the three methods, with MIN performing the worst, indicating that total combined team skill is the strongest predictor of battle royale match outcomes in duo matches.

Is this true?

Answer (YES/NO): NO